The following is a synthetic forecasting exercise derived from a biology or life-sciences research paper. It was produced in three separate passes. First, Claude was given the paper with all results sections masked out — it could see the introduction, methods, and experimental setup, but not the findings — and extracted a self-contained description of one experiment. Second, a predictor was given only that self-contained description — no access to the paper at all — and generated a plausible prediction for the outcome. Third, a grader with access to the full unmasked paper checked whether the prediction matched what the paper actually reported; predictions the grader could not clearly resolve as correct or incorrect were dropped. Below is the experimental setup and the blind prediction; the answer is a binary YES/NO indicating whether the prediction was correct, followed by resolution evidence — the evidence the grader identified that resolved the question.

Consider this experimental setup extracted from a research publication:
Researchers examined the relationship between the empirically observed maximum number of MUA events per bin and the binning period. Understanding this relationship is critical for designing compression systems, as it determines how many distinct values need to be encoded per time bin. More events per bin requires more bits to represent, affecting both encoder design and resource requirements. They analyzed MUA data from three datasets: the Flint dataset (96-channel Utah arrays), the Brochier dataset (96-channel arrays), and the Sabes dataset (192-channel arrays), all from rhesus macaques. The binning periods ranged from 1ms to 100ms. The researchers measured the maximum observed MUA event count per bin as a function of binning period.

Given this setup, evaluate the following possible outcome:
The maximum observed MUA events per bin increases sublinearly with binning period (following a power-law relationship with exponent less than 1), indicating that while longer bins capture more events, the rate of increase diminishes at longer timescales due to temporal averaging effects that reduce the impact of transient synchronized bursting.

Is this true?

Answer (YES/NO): NO